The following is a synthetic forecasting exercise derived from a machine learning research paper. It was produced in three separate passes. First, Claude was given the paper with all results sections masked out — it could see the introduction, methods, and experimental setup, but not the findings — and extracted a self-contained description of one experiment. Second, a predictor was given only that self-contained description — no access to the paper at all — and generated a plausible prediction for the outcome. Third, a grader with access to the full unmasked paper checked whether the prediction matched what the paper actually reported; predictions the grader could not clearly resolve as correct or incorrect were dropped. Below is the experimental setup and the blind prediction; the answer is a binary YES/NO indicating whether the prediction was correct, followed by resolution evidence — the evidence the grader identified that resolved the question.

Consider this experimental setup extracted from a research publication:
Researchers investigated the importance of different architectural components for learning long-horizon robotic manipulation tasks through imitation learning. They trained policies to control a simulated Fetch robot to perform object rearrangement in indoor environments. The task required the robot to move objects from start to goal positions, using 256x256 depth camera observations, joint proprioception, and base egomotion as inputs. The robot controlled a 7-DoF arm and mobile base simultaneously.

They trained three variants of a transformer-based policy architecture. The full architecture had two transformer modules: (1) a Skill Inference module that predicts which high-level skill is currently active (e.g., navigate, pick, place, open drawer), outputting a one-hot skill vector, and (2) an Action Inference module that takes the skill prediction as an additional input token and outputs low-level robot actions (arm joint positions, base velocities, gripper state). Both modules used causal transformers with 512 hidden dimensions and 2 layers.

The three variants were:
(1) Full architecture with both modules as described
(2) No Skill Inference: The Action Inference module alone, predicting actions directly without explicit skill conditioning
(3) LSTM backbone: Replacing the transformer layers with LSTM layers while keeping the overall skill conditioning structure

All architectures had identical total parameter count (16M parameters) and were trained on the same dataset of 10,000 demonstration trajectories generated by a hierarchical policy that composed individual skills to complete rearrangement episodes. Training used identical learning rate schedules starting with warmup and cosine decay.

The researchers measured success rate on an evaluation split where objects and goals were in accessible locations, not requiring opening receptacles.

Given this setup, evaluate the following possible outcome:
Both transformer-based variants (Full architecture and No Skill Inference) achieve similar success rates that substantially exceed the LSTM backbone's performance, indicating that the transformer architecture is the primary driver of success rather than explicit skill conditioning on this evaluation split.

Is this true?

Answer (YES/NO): NO